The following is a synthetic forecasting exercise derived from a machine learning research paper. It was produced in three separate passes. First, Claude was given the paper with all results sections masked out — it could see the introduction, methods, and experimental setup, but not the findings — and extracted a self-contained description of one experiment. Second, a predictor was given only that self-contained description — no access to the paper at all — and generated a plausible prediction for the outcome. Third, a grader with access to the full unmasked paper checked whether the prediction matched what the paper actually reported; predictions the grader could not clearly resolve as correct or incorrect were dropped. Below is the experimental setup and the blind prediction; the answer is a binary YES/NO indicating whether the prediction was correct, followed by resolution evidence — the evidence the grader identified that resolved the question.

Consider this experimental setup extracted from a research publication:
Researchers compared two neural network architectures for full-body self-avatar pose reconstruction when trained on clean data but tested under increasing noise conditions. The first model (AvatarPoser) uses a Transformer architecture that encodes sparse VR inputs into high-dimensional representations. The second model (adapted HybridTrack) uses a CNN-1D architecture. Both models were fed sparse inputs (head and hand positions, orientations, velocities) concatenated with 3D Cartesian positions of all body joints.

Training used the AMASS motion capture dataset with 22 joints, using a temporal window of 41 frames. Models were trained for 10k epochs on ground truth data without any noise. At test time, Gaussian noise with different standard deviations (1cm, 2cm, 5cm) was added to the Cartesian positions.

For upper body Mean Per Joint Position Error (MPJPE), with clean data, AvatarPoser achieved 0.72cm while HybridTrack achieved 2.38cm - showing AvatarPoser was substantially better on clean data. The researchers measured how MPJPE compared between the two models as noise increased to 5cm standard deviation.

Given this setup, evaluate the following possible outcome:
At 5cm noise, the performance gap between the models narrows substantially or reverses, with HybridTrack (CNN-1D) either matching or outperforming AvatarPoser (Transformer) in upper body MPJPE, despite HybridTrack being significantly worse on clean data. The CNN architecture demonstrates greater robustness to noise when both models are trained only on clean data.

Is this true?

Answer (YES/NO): YES